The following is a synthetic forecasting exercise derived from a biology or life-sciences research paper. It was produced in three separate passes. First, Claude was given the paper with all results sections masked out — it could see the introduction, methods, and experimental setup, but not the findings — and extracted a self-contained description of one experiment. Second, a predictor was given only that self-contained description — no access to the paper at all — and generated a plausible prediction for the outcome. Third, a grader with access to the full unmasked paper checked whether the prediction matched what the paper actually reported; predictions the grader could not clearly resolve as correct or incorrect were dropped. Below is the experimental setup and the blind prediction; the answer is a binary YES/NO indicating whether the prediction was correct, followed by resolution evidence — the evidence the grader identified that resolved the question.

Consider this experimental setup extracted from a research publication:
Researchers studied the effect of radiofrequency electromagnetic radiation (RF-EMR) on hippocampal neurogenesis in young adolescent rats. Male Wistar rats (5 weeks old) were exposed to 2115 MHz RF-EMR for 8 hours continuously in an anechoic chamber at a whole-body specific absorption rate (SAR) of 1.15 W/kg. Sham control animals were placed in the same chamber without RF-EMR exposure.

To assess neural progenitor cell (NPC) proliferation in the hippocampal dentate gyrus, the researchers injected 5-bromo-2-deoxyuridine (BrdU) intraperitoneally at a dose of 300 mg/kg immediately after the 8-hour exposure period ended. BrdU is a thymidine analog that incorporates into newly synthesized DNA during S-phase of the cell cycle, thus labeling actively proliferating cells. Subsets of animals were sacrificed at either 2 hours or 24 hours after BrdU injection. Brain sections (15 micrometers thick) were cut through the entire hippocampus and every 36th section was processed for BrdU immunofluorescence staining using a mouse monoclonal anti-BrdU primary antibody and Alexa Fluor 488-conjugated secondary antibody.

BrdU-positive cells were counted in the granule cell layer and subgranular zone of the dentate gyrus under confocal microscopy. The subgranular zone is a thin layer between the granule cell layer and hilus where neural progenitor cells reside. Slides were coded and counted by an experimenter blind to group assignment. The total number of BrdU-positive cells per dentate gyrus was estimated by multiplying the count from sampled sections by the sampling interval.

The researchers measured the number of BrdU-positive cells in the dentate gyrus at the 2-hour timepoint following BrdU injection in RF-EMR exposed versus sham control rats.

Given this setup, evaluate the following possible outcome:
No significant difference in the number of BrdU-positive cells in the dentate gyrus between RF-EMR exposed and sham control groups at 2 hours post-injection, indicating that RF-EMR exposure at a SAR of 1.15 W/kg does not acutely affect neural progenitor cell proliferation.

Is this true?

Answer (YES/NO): NO